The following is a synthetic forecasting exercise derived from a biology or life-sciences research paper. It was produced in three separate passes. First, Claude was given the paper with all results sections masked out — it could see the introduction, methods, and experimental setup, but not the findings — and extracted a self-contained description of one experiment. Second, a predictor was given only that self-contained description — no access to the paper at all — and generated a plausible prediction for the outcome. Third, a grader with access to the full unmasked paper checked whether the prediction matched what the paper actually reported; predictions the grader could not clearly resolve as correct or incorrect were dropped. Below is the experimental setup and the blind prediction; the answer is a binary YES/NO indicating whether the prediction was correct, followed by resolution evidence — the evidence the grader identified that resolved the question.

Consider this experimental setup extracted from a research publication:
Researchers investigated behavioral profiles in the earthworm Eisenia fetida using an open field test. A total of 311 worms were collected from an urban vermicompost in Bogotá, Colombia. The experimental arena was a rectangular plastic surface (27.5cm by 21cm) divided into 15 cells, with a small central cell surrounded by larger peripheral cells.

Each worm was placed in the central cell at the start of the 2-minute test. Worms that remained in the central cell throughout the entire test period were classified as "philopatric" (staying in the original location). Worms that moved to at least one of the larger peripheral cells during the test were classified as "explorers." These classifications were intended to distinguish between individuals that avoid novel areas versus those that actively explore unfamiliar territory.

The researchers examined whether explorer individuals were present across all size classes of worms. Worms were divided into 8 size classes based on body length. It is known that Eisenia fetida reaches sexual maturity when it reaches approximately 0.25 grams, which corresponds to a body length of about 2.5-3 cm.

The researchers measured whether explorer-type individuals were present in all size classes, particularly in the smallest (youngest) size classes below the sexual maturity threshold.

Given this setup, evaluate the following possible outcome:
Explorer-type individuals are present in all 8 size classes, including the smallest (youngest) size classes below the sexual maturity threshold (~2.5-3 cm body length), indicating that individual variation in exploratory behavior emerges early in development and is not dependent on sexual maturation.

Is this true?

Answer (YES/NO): NO